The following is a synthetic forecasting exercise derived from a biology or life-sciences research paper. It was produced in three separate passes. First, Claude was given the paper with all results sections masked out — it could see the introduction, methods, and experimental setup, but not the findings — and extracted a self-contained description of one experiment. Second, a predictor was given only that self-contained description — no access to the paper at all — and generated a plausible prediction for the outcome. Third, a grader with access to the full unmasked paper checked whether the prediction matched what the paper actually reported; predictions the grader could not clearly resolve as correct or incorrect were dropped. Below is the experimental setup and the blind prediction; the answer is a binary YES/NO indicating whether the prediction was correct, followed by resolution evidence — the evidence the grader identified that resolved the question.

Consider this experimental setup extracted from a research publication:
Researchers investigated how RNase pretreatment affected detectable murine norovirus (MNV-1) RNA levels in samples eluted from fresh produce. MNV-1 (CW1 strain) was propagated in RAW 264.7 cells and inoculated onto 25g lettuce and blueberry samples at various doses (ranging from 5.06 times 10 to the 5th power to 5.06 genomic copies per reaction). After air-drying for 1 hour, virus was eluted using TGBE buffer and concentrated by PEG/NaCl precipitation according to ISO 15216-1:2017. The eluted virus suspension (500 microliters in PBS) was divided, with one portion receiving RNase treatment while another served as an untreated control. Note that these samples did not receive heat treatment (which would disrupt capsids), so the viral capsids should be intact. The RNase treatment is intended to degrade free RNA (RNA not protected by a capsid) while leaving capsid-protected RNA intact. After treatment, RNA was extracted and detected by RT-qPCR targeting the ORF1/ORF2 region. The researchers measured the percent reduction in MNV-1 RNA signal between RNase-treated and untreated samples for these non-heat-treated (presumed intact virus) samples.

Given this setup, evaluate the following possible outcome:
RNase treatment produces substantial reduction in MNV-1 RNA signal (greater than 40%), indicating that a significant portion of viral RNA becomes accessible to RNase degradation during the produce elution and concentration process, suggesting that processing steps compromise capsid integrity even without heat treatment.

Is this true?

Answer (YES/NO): YES